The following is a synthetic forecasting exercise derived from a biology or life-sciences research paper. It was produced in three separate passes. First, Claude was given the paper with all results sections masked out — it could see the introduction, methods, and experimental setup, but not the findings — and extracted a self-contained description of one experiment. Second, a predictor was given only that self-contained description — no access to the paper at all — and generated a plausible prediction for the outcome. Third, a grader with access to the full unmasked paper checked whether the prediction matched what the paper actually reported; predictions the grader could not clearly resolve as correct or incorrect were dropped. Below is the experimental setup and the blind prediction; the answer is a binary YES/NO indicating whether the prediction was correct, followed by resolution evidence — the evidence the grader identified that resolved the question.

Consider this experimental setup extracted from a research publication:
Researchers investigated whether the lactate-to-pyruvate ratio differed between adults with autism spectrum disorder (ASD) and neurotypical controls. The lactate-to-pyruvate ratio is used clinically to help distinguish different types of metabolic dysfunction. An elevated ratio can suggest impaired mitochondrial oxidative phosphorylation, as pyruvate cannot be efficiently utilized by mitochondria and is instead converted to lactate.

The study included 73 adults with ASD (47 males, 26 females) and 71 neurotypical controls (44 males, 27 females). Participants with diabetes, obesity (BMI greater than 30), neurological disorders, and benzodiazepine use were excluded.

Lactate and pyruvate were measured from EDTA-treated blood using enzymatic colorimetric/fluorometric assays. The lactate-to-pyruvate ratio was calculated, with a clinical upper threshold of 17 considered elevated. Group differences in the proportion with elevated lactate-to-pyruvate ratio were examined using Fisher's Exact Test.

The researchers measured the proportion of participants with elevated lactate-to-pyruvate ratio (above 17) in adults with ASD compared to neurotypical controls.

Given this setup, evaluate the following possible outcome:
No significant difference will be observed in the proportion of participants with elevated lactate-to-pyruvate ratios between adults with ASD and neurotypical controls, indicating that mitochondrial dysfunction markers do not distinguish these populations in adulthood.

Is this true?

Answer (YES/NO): YES